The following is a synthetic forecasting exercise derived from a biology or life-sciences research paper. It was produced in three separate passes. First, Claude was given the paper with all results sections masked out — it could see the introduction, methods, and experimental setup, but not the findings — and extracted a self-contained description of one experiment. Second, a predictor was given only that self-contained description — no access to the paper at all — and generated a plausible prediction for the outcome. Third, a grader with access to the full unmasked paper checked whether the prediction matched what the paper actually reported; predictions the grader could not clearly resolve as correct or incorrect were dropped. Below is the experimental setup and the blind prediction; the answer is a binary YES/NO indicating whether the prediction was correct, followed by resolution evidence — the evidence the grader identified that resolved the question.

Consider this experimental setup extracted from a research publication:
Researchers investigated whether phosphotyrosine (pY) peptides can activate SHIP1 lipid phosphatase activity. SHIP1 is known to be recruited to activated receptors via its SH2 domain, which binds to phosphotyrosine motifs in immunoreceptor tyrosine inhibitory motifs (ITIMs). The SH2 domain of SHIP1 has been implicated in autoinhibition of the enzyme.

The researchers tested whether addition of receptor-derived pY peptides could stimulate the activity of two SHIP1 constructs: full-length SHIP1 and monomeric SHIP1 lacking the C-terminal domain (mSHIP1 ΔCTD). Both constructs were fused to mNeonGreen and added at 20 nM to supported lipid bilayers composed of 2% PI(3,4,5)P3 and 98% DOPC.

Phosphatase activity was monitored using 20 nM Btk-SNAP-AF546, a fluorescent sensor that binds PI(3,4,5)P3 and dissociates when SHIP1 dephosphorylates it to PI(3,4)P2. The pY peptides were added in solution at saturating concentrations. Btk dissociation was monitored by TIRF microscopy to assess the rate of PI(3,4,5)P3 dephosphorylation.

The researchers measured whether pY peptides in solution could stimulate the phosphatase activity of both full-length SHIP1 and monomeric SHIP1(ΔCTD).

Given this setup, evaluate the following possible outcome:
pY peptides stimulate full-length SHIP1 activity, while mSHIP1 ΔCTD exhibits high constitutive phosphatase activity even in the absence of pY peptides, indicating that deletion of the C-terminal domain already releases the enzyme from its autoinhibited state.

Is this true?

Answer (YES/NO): NO